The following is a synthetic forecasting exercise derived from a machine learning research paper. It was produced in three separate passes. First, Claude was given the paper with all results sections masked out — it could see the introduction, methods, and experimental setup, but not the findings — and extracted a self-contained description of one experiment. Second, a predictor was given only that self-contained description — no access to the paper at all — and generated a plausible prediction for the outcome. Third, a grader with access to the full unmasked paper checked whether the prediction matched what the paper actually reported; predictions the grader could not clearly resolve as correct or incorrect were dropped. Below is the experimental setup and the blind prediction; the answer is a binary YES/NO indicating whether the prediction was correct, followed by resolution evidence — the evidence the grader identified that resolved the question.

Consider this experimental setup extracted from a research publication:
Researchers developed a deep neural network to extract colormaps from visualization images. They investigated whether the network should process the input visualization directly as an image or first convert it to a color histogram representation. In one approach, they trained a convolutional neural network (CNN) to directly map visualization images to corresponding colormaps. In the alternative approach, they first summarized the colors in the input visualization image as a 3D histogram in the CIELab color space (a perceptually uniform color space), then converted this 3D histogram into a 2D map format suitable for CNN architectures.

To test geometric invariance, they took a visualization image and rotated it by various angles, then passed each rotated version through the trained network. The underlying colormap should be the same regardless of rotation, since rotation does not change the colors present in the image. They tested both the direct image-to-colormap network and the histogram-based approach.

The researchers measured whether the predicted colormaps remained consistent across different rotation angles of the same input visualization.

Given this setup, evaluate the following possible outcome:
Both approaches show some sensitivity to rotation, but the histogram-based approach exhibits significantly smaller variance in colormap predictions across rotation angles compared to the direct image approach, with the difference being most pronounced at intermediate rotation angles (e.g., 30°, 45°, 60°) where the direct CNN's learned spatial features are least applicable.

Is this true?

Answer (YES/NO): NO